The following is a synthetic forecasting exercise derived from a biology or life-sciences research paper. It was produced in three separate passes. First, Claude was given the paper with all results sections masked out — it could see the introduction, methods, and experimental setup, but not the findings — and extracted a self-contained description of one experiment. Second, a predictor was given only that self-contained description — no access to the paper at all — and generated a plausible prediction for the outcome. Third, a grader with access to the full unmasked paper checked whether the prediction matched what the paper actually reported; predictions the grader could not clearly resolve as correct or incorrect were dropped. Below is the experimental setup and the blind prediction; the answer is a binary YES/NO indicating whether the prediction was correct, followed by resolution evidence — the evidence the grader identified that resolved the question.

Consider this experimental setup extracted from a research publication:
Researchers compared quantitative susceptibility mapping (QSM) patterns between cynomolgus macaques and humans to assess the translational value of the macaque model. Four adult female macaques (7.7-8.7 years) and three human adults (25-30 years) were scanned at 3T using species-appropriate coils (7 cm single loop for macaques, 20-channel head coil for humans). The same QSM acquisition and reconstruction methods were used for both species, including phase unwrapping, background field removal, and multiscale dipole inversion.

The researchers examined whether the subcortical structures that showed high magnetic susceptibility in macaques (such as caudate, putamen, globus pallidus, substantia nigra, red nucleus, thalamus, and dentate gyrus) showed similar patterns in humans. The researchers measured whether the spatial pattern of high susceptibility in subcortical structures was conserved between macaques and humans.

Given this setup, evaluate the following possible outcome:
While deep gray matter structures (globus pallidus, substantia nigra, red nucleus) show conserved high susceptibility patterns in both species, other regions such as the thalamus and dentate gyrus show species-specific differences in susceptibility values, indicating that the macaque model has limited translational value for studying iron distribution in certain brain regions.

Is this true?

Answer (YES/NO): NO